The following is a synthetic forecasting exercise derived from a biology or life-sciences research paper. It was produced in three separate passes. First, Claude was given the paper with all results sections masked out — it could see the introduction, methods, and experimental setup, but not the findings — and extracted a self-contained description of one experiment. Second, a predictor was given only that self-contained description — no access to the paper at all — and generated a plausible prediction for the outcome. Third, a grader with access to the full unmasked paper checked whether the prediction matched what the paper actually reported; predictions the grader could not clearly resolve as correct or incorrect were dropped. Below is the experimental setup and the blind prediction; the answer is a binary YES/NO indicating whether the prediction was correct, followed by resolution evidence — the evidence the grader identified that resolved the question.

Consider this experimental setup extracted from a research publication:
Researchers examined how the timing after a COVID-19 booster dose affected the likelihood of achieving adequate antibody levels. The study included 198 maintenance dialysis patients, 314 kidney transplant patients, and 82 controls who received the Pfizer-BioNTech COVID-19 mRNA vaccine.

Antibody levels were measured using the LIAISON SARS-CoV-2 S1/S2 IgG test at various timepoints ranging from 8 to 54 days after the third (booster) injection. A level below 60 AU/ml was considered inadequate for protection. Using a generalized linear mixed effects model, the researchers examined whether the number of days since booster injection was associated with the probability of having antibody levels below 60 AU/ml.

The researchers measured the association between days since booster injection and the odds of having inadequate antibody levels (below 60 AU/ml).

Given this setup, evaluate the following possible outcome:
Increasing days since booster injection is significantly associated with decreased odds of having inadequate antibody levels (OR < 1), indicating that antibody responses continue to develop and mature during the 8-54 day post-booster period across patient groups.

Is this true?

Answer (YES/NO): YES